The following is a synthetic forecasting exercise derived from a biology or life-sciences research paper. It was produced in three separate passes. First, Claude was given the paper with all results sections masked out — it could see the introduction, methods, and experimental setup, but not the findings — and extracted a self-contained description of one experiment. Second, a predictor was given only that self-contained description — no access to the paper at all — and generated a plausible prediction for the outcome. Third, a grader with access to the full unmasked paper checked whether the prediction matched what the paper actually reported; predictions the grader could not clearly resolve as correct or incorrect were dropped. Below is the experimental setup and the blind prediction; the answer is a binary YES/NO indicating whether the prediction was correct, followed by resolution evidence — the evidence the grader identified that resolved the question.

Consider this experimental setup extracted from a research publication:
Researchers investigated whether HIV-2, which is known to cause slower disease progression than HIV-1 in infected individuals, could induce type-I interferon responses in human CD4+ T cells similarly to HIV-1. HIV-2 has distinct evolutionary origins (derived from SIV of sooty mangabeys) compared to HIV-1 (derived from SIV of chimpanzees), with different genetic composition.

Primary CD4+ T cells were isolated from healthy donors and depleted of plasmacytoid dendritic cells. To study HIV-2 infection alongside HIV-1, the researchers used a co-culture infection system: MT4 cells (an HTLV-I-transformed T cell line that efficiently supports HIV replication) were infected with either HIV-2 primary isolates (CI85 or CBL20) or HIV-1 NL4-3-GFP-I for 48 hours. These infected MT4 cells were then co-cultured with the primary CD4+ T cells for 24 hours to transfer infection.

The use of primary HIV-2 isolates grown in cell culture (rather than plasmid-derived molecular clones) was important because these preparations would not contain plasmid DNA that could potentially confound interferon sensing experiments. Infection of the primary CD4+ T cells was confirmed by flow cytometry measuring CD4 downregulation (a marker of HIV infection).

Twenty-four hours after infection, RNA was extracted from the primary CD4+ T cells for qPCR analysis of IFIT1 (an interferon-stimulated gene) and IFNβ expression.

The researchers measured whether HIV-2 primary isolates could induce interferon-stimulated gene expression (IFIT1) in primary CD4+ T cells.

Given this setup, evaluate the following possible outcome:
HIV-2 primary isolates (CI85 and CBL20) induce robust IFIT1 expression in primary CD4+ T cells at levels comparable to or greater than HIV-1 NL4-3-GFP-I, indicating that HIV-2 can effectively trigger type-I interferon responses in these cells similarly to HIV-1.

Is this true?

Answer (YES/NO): NO